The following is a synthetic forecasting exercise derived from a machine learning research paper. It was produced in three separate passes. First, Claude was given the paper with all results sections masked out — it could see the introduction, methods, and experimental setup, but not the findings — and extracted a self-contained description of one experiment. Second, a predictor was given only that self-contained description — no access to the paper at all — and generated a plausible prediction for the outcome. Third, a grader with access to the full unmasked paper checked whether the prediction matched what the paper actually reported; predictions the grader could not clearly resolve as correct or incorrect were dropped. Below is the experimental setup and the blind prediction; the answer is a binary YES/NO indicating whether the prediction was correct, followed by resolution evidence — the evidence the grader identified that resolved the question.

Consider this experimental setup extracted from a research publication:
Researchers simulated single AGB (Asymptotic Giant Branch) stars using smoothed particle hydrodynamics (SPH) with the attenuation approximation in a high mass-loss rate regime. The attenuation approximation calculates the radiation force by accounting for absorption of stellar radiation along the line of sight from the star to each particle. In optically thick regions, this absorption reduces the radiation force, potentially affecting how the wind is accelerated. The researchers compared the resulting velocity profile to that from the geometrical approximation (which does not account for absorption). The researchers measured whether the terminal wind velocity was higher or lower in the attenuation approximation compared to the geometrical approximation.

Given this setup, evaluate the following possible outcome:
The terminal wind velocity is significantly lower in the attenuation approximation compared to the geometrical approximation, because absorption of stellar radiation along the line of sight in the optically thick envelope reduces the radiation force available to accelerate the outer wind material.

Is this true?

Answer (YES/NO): YES